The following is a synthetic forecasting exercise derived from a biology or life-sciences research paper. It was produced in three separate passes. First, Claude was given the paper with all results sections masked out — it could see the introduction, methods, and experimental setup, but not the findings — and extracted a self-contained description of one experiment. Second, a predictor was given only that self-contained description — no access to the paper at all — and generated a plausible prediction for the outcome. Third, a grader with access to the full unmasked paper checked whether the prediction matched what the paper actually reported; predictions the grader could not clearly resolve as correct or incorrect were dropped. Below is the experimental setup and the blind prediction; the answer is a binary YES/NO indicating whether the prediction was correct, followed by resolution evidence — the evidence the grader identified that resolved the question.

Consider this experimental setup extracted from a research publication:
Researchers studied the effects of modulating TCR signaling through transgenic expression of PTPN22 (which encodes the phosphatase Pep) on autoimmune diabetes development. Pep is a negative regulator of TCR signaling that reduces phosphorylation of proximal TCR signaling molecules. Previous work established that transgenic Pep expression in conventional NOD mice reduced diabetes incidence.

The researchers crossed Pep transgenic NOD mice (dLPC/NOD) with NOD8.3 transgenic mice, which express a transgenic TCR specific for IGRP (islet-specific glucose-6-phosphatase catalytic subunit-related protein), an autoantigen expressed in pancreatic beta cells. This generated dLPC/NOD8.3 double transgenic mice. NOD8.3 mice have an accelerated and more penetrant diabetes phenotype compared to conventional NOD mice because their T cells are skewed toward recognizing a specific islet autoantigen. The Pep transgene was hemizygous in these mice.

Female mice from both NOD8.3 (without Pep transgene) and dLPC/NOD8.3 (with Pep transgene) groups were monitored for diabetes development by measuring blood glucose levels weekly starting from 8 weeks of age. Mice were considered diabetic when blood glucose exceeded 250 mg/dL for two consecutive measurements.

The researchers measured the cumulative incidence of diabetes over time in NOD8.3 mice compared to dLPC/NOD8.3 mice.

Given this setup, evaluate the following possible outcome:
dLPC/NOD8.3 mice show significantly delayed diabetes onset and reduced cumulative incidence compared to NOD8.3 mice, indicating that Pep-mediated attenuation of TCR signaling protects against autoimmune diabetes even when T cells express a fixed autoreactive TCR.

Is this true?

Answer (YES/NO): NO